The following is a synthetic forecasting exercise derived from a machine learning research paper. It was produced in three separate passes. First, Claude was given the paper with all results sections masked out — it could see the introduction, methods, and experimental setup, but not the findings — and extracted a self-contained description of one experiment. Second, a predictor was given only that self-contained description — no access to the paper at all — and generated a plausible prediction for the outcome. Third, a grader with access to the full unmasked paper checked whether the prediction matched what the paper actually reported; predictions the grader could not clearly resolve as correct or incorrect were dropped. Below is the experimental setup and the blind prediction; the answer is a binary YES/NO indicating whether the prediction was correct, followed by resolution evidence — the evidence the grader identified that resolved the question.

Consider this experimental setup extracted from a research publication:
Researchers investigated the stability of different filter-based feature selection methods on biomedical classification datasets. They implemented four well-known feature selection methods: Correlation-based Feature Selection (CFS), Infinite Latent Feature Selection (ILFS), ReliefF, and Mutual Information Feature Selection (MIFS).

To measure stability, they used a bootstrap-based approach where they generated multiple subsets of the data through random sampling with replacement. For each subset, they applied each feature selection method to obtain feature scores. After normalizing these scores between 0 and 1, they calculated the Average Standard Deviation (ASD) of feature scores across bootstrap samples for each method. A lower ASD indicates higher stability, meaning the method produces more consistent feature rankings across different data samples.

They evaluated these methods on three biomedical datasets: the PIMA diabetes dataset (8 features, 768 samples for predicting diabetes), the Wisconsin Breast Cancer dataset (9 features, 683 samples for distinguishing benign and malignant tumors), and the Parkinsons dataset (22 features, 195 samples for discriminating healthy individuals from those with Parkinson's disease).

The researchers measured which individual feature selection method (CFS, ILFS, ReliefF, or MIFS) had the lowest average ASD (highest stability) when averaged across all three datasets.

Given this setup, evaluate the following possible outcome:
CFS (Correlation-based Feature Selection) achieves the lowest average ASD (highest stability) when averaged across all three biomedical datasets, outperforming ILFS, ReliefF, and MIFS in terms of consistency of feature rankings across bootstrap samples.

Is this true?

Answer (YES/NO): NO